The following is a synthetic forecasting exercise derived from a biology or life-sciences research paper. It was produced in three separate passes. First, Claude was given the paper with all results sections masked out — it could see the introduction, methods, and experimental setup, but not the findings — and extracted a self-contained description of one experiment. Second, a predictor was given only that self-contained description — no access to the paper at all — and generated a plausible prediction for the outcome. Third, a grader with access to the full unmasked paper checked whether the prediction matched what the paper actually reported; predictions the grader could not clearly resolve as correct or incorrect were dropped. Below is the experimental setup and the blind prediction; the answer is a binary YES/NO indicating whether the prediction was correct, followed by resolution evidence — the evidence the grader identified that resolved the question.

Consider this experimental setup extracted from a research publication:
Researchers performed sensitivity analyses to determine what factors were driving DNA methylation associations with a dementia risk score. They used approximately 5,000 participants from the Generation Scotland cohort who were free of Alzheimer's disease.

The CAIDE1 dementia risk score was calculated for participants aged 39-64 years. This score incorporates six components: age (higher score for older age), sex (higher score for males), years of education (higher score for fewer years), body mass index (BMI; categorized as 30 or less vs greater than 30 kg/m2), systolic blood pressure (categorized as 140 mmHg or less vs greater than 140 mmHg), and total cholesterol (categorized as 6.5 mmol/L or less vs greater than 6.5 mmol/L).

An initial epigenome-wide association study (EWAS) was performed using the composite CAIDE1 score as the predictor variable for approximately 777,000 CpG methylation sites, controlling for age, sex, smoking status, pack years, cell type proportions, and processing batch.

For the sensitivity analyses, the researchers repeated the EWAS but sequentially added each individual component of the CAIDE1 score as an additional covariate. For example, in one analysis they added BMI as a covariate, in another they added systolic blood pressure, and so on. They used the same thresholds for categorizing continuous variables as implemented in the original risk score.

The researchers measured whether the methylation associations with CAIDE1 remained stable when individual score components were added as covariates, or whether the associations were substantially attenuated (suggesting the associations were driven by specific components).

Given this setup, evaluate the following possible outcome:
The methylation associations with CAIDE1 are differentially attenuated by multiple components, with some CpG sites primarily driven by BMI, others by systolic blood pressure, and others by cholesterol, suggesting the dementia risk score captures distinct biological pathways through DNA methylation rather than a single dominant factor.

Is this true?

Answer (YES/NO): NO